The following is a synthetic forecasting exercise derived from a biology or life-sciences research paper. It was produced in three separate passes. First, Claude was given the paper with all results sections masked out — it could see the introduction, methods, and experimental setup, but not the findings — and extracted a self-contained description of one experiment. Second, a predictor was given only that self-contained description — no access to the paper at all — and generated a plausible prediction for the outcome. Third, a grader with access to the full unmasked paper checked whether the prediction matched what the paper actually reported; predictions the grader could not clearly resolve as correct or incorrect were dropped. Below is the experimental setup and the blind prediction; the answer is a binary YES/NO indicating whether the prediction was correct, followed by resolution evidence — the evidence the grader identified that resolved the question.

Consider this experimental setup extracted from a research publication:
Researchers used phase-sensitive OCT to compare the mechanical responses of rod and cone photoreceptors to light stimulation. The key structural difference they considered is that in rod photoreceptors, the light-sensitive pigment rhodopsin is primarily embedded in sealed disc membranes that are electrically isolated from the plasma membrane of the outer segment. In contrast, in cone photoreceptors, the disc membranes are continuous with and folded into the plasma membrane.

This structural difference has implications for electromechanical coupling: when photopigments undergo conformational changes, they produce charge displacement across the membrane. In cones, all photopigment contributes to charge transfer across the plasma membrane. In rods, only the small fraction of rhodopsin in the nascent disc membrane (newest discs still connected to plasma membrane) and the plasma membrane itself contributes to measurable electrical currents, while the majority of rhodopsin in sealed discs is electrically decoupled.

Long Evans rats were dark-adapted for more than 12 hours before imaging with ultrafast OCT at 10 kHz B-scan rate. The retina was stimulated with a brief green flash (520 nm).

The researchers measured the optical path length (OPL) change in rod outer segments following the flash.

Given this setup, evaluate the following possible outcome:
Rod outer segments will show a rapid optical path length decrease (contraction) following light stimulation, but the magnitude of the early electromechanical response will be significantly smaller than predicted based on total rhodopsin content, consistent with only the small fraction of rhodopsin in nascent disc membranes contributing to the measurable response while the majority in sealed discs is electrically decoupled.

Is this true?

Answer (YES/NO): NO